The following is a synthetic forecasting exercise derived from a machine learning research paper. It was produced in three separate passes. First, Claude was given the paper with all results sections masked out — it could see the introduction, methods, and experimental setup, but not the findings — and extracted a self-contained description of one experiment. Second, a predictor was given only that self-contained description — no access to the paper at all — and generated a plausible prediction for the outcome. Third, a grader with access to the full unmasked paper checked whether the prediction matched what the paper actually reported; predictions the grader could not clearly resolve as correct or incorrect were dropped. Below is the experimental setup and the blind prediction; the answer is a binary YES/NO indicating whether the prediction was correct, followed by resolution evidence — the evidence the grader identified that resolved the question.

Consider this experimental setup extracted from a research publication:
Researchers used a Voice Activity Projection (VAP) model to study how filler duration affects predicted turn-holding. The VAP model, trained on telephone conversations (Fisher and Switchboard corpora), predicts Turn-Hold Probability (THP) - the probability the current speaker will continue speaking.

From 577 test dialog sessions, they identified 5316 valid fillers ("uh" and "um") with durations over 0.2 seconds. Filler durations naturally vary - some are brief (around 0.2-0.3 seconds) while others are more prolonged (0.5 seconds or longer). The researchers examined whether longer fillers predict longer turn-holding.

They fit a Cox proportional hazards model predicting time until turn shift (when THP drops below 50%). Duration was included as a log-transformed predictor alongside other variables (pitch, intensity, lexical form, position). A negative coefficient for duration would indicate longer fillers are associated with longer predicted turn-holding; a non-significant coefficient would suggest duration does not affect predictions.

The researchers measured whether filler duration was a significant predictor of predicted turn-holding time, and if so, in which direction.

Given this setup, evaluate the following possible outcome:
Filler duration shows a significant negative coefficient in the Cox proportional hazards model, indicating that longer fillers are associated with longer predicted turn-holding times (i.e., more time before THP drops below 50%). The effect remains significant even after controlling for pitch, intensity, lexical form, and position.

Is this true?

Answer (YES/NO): YES